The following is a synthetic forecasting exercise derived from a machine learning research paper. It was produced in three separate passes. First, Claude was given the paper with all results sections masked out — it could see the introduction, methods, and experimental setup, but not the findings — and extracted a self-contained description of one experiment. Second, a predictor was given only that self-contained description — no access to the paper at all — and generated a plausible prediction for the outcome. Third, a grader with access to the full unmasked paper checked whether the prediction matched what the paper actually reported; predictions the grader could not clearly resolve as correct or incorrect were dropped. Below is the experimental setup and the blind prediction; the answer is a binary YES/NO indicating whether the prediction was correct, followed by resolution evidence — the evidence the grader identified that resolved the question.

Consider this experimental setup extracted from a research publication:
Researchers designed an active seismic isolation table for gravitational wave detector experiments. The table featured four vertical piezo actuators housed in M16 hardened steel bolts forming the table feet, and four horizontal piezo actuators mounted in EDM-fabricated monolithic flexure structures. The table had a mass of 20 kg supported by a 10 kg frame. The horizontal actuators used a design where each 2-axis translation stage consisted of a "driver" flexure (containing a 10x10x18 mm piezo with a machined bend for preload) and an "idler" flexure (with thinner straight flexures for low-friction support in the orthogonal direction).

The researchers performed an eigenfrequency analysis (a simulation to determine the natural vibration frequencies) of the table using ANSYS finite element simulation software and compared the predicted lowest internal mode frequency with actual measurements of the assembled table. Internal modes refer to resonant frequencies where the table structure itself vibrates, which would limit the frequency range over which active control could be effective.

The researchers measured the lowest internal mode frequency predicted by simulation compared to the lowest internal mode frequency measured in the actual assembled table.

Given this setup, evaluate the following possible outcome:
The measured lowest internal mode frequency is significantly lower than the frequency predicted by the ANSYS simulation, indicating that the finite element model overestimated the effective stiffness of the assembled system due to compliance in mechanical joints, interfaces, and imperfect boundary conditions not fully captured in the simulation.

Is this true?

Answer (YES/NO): YES